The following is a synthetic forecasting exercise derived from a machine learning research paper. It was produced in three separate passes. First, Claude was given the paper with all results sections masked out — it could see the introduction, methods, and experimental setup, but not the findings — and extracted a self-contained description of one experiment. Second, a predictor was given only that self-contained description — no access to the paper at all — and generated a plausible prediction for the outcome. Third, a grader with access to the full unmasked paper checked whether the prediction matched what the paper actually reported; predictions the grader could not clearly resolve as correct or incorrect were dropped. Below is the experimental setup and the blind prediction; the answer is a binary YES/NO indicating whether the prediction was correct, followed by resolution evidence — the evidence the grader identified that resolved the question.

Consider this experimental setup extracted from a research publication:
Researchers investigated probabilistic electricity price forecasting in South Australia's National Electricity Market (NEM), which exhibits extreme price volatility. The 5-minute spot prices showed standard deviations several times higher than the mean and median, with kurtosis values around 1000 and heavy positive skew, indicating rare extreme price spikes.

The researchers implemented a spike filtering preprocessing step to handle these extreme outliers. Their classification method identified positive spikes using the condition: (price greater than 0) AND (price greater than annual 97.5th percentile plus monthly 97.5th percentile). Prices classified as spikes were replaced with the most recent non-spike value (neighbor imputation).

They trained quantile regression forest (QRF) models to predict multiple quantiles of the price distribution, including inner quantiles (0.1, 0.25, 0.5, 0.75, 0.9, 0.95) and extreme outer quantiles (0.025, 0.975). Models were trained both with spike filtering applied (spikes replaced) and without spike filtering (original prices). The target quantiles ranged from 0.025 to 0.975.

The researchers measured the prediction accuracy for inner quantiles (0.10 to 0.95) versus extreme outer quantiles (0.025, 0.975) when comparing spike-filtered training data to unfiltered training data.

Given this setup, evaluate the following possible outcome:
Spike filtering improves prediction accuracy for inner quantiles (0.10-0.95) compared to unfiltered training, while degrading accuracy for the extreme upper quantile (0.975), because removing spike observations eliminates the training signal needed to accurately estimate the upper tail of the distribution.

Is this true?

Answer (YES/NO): NO